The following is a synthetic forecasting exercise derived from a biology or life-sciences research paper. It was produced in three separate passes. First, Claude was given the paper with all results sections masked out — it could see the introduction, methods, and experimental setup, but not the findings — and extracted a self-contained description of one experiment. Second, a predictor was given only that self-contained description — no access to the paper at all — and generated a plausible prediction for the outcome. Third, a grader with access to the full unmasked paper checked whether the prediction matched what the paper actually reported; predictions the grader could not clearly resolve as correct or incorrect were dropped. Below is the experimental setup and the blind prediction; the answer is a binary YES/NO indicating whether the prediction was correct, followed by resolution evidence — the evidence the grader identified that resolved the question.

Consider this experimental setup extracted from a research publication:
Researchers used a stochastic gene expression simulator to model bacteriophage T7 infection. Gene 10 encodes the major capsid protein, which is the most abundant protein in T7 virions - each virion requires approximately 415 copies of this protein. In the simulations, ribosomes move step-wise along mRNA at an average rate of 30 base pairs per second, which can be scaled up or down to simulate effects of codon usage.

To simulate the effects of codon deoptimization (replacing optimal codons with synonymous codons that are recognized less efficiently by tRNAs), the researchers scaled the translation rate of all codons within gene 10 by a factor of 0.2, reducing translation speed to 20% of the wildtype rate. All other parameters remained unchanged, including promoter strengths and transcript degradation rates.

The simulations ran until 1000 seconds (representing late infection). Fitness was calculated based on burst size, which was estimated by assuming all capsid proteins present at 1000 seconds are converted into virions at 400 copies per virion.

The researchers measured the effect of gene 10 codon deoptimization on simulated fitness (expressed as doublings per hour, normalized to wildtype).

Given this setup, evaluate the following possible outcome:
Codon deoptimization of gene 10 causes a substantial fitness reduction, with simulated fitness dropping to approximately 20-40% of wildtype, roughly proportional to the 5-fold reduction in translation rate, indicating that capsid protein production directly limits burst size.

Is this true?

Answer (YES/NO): NO